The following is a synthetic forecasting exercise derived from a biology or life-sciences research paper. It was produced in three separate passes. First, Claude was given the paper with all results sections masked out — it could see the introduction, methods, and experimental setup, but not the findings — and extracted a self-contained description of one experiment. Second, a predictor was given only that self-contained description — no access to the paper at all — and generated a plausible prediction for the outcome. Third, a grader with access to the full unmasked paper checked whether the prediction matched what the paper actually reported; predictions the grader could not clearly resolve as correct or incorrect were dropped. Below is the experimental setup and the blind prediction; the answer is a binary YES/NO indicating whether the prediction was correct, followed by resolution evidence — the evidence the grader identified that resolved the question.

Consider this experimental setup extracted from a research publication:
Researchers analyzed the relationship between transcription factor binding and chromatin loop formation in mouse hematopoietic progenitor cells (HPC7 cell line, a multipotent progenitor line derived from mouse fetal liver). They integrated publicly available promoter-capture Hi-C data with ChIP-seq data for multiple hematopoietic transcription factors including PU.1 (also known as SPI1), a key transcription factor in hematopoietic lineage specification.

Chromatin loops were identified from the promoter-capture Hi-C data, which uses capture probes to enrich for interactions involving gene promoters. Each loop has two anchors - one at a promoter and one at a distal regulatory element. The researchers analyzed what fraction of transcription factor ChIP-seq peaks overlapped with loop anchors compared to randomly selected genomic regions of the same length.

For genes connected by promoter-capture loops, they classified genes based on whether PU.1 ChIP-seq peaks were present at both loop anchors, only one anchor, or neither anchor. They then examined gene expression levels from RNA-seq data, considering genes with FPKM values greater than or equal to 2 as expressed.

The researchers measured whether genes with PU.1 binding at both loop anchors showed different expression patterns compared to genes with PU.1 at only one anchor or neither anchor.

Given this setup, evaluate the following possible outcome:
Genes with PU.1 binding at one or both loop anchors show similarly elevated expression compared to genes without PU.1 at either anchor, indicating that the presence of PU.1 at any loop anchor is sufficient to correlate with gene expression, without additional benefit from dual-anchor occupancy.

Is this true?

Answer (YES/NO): NO